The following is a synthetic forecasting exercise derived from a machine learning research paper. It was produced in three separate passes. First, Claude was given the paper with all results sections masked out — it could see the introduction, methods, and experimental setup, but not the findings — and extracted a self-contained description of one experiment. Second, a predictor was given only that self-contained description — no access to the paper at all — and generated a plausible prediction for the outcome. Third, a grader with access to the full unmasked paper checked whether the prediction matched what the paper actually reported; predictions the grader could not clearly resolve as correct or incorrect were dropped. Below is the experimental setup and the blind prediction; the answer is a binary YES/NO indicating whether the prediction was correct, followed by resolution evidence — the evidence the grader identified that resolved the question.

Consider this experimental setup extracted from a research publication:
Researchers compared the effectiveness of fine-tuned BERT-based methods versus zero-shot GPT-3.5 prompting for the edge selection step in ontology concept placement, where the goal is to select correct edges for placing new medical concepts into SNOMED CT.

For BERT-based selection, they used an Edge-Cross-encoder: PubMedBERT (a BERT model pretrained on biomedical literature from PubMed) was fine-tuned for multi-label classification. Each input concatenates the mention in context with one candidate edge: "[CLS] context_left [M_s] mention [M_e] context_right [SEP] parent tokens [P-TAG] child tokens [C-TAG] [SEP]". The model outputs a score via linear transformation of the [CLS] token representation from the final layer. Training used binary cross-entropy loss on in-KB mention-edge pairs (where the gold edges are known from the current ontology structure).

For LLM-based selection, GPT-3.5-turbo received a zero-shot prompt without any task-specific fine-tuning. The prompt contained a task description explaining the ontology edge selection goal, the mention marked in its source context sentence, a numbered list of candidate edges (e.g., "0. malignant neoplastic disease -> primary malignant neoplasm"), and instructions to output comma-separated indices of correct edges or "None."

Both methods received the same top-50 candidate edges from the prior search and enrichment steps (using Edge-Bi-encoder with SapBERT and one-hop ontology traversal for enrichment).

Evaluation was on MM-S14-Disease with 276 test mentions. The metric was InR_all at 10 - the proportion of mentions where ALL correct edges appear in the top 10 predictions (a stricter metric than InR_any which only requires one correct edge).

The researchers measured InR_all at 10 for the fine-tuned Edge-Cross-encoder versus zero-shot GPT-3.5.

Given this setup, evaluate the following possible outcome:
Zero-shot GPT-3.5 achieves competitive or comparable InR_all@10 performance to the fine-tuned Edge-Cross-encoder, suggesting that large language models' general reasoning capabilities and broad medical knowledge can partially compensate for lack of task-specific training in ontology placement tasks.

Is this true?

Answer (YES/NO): NO